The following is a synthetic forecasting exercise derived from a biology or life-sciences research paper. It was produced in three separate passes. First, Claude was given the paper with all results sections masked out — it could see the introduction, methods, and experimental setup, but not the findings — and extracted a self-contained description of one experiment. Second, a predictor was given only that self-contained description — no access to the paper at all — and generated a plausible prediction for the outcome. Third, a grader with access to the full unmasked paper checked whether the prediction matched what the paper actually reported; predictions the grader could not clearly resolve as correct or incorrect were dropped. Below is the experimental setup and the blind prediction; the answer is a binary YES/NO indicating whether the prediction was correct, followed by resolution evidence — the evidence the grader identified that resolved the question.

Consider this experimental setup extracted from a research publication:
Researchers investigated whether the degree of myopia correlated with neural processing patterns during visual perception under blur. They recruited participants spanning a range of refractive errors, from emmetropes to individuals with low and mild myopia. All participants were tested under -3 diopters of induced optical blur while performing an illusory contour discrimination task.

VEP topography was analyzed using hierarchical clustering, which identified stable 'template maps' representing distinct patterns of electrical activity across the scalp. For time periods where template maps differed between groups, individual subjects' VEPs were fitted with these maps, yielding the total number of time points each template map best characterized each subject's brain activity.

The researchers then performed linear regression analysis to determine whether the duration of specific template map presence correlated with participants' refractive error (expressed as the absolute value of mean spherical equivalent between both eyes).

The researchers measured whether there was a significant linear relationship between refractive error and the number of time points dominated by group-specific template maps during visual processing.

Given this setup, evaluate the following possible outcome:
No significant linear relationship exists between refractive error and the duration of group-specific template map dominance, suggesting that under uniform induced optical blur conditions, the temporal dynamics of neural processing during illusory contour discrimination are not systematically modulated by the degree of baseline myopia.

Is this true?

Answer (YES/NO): NO